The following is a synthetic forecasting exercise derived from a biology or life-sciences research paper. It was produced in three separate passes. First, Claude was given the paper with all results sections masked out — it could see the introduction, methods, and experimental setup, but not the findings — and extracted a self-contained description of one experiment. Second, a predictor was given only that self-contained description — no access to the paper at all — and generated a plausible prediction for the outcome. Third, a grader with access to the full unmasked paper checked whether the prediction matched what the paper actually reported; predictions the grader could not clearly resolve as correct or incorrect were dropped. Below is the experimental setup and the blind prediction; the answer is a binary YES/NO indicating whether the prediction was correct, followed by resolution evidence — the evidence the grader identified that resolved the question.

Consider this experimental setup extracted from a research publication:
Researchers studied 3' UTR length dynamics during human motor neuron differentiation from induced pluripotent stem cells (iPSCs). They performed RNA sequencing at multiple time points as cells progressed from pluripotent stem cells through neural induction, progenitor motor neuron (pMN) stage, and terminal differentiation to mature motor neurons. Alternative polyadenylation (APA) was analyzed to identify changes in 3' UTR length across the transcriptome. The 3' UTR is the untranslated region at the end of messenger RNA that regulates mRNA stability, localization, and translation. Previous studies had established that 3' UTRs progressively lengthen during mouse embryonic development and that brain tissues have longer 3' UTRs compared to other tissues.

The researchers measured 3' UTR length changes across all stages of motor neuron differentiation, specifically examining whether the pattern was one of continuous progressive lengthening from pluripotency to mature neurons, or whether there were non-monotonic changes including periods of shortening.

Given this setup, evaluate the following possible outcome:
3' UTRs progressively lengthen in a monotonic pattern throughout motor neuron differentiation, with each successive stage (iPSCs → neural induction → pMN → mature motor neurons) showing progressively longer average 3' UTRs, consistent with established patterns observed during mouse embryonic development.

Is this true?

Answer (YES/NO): NO